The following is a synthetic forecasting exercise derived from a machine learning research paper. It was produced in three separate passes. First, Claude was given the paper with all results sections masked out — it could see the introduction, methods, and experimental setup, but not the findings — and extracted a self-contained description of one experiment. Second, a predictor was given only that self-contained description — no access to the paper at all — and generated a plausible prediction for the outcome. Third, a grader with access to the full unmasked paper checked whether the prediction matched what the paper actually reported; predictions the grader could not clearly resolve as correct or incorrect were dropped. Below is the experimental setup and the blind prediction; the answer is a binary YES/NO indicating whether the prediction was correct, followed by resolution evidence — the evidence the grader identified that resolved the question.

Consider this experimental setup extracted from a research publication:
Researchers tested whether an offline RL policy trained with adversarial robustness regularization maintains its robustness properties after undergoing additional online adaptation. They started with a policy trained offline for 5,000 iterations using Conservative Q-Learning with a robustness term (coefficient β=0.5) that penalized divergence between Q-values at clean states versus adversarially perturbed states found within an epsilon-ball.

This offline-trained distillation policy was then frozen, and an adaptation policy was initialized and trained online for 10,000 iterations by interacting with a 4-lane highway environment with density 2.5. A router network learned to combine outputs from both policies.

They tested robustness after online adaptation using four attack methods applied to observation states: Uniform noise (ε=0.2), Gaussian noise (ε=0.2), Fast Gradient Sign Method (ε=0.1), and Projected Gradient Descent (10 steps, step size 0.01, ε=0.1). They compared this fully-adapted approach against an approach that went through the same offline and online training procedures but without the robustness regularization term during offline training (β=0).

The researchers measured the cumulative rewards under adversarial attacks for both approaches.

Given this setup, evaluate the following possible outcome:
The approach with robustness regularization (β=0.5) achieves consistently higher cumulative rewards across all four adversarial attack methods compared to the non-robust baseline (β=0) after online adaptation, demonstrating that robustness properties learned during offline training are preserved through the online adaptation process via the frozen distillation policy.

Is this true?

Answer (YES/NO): YES